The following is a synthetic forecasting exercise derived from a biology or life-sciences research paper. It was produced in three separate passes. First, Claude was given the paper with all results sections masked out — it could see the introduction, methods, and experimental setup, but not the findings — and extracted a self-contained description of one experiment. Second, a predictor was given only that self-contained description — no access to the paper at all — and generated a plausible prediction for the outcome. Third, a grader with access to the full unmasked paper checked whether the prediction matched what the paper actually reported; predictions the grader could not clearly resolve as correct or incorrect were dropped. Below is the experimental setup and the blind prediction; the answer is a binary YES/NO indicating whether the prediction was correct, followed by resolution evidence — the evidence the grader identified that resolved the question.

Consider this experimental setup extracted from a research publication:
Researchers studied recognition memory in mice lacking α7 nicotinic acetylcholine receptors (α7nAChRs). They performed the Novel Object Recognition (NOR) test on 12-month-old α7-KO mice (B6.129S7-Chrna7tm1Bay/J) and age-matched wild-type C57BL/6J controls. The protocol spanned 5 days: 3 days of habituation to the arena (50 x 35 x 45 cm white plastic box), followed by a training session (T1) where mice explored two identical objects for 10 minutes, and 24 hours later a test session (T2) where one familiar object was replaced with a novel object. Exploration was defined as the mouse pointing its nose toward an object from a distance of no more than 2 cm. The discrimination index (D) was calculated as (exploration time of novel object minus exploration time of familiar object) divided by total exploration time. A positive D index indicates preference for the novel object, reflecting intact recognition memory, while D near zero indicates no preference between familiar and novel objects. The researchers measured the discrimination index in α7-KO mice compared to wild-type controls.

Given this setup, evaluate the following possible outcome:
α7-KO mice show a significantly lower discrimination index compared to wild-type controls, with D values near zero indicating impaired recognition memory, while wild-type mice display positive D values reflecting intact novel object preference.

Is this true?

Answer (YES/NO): YES